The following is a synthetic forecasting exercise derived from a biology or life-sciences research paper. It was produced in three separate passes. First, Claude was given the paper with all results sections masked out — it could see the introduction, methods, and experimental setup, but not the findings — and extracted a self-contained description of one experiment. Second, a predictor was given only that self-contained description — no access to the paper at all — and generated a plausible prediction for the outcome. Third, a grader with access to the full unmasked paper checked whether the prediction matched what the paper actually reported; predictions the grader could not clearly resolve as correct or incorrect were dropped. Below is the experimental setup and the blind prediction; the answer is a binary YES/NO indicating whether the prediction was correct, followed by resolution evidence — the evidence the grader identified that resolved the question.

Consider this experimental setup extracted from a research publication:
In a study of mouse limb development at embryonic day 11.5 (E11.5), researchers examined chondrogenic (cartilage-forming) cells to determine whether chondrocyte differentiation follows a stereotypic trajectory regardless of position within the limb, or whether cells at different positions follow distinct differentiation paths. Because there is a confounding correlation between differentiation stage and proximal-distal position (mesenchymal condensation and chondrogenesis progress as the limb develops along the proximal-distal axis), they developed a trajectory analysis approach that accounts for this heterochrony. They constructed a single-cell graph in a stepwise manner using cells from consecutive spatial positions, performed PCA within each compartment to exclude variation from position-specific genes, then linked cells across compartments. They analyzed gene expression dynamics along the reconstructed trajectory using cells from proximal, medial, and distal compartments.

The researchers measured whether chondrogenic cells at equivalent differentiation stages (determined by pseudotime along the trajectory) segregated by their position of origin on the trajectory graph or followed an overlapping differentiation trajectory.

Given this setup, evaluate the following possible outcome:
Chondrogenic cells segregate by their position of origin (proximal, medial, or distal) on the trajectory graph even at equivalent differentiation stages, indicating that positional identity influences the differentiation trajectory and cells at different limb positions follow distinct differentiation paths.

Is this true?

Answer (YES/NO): NO